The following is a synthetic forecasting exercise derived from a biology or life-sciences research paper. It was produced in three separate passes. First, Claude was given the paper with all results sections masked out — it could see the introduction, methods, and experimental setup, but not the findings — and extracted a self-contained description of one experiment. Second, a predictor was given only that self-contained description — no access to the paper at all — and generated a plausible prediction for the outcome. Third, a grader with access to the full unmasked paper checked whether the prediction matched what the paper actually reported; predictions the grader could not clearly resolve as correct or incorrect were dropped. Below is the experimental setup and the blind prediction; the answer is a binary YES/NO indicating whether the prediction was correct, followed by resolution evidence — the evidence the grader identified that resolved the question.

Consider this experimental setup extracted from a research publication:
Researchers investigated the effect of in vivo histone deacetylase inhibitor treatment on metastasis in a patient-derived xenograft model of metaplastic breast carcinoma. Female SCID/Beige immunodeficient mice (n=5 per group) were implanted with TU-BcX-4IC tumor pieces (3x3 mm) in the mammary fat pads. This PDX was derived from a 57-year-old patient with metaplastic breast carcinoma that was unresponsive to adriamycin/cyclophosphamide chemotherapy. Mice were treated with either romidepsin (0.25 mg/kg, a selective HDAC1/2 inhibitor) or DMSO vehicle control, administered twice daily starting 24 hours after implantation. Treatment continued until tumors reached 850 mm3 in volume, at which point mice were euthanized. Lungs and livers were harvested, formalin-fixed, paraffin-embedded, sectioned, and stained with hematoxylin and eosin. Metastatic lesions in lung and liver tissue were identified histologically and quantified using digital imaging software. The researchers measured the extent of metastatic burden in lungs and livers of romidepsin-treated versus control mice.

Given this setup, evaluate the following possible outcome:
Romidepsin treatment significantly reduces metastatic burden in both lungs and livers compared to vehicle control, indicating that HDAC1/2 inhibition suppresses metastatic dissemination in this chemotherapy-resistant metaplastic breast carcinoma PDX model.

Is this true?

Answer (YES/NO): NO